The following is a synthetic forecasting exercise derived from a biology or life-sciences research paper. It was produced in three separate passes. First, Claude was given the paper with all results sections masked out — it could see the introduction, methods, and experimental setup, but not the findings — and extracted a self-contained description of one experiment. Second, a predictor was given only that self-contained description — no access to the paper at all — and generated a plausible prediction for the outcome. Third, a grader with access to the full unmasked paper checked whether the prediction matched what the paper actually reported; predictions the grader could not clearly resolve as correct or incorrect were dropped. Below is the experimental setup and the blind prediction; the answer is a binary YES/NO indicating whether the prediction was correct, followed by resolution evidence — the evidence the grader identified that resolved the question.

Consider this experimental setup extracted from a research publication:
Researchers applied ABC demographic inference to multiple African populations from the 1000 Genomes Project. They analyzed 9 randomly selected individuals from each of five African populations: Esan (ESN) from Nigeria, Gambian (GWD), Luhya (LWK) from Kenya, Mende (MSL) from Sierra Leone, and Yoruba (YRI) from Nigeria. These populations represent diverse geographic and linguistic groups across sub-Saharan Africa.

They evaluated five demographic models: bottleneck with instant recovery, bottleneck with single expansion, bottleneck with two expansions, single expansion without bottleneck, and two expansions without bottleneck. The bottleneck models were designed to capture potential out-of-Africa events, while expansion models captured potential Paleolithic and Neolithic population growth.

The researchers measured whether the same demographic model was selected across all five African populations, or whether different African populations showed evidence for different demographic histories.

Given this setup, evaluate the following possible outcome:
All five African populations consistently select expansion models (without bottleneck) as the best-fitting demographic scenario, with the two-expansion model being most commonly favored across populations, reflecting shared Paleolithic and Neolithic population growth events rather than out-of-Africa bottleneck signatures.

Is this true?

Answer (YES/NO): NO